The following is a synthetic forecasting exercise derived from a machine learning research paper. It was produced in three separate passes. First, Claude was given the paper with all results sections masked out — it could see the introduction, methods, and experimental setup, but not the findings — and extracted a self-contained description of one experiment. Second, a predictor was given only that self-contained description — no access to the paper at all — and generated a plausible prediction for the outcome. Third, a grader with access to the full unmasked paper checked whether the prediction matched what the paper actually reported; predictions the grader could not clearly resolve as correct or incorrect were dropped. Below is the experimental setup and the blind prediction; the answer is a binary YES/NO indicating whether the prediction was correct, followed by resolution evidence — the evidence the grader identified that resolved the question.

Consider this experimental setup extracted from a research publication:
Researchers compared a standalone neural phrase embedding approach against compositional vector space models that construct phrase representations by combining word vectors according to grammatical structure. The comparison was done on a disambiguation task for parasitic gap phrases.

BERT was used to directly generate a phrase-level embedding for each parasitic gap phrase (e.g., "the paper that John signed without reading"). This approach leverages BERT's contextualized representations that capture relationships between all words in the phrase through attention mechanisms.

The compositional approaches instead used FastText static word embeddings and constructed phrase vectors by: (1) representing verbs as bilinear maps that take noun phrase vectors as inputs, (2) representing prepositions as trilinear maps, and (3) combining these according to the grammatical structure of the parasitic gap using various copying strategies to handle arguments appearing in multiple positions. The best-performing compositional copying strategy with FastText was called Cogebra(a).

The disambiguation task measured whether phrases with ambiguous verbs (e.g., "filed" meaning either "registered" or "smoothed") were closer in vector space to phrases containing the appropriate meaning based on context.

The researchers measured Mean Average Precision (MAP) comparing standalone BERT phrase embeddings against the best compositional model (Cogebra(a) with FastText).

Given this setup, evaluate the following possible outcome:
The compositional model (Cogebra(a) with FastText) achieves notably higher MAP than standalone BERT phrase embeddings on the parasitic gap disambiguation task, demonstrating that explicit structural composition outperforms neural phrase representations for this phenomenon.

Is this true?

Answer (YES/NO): NO